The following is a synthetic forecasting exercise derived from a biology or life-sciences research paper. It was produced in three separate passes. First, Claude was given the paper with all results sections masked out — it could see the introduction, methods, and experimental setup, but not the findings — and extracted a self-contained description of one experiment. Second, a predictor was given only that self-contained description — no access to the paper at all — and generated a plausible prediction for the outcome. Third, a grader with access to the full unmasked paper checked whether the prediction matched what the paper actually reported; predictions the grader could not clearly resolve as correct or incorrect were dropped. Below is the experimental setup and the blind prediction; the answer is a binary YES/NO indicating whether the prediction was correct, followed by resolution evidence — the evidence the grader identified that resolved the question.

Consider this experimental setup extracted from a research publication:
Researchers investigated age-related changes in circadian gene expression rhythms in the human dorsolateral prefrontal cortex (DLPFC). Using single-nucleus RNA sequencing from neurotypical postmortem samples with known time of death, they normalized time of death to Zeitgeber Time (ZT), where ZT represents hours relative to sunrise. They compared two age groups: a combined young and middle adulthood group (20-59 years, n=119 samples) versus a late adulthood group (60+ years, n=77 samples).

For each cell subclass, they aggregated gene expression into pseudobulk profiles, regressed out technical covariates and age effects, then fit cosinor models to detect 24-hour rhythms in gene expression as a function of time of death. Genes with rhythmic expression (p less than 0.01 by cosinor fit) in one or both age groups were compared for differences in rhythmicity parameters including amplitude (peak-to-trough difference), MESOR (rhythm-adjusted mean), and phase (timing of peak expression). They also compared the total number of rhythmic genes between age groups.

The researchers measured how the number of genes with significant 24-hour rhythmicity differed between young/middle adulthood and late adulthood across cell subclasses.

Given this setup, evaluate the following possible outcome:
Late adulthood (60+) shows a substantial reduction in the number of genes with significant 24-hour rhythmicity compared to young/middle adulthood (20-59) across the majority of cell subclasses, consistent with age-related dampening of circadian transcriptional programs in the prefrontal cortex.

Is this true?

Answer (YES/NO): YES